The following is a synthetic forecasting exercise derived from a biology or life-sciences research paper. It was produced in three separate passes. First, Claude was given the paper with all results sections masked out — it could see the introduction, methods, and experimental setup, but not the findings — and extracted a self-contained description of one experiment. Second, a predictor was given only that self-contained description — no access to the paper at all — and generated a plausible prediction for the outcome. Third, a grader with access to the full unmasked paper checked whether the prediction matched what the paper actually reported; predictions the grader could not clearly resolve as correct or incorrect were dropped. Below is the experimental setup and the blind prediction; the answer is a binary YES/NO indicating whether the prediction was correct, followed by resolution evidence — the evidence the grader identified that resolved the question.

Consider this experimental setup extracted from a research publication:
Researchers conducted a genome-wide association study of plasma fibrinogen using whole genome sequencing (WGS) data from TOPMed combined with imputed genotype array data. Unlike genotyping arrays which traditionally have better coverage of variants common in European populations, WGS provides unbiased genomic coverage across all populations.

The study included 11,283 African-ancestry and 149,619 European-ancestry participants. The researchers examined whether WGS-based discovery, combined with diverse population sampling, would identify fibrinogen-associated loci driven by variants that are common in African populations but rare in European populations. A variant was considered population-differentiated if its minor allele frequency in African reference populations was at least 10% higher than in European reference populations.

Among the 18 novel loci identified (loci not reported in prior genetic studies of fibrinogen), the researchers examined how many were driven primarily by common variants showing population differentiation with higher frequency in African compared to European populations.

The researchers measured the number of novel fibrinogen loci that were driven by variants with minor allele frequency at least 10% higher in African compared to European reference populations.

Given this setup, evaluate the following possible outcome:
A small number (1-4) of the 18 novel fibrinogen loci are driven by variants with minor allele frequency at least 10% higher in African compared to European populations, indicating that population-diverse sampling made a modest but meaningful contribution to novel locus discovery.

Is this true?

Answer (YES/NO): YES